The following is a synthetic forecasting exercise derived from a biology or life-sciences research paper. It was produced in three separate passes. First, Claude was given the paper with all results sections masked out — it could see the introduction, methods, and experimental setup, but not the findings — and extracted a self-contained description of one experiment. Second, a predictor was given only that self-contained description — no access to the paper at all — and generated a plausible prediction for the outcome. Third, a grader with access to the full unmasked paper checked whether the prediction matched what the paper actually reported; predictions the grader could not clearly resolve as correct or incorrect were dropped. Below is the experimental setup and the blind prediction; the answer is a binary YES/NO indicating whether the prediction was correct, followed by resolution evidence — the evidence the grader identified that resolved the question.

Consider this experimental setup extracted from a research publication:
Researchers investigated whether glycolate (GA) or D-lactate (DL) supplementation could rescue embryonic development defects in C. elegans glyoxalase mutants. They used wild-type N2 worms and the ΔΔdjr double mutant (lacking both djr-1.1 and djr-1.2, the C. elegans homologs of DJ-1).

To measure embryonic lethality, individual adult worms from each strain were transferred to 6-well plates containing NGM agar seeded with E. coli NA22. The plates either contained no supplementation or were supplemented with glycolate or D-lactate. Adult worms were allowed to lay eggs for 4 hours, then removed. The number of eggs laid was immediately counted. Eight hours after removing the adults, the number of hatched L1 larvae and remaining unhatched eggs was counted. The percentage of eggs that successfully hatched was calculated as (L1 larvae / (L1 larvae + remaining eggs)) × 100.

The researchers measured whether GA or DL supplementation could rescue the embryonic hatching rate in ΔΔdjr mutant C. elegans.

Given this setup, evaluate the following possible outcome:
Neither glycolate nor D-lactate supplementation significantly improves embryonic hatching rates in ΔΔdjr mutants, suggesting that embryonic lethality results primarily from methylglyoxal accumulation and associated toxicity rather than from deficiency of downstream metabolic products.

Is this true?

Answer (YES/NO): NO